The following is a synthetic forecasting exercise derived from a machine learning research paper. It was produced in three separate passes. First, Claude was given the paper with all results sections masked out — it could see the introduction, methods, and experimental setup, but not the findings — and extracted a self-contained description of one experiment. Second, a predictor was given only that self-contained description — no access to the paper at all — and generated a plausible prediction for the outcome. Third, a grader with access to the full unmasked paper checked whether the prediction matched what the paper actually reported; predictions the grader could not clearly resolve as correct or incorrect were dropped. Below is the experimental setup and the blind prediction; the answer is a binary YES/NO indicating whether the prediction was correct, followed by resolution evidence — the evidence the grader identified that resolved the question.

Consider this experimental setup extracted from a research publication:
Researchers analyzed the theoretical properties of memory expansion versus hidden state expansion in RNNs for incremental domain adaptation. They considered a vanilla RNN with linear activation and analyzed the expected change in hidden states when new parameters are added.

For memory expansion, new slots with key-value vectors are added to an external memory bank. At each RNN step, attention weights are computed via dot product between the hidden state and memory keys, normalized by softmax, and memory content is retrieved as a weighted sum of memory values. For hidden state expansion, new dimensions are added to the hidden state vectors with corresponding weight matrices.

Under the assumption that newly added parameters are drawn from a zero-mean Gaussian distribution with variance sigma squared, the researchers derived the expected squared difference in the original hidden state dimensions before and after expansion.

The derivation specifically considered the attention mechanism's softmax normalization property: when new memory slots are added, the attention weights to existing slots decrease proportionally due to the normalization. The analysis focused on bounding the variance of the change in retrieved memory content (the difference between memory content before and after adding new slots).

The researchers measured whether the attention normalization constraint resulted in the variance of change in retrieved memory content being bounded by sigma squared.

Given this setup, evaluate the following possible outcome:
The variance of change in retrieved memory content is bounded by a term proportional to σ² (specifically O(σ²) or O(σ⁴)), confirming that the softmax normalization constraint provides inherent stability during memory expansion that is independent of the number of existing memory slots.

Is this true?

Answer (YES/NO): YES